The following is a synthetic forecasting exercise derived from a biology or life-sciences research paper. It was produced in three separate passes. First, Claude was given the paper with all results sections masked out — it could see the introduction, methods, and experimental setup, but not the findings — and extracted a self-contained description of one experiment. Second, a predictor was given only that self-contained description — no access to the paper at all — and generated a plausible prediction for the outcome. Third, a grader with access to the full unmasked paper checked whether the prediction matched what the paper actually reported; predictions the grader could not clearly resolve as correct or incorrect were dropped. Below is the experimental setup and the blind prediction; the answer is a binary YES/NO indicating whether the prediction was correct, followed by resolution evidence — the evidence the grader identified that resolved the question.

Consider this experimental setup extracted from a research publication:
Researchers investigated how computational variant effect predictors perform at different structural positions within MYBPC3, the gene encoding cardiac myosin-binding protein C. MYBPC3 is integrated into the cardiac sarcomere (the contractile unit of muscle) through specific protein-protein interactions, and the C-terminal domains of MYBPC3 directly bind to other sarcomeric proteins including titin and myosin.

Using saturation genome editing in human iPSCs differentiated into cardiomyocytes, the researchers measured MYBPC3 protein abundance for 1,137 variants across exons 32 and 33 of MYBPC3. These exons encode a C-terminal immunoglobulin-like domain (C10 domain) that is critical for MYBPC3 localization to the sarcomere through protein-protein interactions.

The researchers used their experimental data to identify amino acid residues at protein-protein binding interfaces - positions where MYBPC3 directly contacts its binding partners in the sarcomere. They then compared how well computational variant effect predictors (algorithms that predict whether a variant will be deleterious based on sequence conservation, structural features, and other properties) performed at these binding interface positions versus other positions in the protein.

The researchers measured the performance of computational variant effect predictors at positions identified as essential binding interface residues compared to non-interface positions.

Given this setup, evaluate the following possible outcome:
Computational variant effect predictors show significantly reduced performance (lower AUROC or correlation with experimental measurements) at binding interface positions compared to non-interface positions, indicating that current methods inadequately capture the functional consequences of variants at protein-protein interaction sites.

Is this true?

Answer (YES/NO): NO